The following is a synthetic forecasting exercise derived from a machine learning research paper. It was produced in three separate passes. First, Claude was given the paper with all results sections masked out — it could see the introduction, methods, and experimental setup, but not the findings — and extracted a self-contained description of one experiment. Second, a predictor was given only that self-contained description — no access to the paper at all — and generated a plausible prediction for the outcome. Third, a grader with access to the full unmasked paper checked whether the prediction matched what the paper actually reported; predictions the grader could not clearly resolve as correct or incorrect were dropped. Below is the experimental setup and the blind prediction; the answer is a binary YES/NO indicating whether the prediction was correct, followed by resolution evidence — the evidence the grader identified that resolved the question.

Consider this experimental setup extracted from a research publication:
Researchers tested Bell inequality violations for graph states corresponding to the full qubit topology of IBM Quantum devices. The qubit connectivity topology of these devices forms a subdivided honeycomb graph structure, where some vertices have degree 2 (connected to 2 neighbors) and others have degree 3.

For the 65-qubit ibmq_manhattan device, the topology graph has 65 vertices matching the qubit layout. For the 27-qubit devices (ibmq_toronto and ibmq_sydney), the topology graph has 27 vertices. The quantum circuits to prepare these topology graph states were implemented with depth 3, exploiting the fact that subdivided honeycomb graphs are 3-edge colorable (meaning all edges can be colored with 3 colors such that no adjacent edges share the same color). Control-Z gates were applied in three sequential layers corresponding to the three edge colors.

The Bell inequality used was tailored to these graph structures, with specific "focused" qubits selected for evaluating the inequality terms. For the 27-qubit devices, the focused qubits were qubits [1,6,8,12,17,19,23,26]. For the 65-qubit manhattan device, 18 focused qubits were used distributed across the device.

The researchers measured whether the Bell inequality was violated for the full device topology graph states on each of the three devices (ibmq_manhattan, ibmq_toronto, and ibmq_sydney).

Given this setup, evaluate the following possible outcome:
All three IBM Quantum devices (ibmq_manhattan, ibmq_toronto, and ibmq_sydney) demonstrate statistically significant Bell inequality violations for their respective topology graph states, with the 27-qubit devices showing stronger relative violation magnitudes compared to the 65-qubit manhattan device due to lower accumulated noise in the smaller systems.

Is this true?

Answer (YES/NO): NO